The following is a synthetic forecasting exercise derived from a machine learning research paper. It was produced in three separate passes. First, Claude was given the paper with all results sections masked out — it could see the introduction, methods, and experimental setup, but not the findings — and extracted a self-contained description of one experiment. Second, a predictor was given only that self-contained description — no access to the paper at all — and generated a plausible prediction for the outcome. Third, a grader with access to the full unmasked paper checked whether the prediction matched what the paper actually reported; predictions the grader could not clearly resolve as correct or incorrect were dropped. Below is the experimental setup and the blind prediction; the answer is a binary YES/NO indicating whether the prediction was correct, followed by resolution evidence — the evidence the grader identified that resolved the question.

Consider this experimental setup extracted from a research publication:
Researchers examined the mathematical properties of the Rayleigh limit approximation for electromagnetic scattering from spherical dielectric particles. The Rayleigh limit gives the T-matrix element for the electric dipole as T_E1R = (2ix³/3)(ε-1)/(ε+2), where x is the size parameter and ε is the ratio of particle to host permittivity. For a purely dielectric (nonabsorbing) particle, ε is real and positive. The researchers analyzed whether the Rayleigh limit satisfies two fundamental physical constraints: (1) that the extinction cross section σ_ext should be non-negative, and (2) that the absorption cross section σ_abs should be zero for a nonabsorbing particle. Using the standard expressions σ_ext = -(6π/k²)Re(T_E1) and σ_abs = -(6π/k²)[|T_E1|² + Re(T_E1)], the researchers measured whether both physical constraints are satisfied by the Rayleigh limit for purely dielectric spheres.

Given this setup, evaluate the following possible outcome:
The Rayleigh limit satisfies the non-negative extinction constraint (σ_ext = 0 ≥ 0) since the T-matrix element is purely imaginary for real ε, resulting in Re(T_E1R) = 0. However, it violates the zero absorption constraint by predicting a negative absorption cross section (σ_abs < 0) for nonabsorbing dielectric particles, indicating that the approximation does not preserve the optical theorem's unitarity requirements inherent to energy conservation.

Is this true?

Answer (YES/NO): YES